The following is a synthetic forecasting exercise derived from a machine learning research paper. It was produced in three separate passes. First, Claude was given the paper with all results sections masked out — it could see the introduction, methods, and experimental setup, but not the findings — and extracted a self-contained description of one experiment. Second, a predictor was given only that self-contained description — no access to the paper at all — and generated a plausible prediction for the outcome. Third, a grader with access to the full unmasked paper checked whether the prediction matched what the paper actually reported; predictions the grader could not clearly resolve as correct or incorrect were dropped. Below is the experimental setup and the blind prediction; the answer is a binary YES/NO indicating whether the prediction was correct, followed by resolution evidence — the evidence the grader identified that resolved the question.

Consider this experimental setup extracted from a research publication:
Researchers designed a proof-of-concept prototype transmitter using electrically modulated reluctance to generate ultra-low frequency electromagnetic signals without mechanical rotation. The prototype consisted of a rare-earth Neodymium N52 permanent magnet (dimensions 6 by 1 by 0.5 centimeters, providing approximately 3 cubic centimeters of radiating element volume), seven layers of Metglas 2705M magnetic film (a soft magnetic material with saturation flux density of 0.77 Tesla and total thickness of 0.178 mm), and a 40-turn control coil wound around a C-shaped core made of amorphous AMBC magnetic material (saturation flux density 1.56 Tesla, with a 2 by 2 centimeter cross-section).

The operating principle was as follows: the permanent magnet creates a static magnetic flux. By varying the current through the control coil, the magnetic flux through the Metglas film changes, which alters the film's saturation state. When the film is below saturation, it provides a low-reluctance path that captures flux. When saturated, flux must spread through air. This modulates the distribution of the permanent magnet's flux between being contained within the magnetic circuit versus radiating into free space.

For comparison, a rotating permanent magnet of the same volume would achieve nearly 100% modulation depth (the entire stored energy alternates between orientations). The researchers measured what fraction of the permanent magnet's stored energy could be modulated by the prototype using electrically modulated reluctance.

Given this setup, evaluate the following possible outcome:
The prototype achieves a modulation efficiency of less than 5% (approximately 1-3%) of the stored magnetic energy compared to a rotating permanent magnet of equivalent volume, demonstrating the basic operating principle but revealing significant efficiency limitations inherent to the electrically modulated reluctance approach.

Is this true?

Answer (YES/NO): NO